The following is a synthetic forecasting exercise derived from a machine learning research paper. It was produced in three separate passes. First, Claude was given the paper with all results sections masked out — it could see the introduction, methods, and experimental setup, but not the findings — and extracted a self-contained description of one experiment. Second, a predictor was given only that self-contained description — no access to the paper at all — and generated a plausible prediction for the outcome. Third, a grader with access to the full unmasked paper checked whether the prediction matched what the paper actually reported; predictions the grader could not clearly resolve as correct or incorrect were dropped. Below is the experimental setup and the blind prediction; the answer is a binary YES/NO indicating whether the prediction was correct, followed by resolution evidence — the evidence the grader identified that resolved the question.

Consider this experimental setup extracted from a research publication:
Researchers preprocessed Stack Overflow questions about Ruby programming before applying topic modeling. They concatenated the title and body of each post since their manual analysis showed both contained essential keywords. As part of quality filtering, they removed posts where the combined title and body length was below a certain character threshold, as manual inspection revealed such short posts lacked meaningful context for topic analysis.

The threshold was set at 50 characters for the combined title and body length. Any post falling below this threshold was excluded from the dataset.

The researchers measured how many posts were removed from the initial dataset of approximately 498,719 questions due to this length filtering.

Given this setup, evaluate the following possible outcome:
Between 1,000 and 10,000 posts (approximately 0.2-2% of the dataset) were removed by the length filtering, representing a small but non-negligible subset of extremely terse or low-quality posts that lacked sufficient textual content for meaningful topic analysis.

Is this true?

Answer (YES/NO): YES